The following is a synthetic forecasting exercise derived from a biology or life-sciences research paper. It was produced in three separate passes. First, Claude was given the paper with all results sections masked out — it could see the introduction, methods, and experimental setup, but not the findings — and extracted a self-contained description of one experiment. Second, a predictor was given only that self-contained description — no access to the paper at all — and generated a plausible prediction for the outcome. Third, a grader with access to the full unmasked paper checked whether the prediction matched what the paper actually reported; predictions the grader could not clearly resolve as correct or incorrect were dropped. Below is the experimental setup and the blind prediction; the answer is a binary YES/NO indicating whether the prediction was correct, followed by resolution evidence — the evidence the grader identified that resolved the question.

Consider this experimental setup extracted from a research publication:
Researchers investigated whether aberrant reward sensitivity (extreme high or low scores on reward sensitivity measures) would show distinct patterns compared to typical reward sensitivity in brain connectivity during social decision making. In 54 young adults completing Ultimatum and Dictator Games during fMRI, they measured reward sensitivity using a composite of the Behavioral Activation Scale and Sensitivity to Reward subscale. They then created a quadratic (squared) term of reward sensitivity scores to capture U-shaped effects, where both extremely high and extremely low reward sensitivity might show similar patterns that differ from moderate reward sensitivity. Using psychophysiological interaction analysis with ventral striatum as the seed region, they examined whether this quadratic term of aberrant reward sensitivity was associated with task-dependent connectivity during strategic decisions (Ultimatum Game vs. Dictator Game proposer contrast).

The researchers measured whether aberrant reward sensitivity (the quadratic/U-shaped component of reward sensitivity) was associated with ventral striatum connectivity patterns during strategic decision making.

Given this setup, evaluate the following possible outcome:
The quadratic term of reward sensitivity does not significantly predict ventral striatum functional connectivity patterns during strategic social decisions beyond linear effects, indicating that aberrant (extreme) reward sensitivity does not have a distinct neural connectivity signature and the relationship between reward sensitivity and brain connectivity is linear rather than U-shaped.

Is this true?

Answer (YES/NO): NO